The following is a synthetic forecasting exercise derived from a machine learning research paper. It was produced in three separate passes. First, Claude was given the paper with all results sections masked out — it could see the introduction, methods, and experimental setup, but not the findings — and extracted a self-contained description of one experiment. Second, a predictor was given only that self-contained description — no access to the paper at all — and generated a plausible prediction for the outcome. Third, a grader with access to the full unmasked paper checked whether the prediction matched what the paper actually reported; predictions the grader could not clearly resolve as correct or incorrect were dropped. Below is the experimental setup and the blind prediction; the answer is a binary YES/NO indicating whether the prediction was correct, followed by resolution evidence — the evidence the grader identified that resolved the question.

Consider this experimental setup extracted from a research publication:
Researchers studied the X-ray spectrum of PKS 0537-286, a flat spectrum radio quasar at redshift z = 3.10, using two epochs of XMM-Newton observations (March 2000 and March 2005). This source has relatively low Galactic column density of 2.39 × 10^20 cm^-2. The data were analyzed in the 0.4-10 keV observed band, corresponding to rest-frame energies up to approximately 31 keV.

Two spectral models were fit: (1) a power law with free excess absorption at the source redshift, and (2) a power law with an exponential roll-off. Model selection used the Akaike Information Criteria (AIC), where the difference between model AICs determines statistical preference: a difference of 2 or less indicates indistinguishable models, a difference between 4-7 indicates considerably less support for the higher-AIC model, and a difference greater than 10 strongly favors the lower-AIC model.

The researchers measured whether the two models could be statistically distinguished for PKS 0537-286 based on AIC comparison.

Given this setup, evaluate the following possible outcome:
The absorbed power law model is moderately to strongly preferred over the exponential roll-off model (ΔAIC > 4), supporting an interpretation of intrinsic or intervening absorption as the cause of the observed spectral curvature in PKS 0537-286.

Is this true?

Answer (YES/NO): NO